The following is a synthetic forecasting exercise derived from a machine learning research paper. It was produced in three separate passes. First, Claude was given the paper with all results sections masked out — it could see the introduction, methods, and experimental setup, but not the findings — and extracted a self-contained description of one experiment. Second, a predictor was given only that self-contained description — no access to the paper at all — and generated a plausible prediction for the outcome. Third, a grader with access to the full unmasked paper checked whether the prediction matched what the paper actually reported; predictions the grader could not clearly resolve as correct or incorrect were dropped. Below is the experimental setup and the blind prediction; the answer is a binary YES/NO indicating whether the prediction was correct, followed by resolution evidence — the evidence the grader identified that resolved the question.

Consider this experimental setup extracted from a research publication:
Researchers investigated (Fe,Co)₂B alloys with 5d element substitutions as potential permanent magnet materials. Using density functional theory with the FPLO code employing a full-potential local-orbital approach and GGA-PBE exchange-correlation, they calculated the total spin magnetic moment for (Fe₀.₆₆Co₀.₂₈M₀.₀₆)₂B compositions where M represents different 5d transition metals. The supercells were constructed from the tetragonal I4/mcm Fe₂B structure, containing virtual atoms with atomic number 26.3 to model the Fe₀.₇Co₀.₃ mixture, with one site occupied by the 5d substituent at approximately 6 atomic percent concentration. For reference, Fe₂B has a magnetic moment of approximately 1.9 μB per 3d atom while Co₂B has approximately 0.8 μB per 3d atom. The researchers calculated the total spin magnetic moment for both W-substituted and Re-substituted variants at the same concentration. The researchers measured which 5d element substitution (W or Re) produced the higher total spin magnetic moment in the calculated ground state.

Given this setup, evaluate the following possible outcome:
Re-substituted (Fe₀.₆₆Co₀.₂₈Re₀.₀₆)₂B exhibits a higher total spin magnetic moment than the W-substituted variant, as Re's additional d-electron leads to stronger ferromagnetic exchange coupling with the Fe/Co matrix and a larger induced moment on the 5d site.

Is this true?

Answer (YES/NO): YES